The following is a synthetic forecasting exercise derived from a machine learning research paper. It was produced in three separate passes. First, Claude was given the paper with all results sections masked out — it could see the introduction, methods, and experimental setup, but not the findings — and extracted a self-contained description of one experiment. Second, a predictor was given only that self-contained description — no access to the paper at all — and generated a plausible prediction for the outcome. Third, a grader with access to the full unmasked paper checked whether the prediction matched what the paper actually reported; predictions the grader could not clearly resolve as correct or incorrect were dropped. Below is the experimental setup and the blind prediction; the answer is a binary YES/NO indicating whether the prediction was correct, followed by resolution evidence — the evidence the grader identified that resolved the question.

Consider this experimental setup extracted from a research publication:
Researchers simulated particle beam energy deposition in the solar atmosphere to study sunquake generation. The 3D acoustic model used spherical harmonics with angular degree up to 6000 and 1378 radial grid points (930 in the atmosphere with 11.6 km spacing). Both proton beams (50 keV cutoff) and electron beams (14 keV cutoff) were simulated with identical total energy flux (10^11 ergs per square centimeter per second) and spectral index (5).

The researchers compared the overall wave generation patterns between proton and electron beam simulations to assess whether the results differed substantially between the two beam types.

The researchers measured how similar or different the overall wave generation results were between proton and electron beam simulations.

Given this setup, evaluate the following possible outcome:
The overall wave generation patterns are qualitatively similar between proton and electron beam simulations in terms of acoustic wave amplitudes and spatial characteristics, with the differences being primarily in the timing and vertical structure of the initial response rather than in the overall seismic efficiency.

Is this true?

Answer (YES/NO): NO